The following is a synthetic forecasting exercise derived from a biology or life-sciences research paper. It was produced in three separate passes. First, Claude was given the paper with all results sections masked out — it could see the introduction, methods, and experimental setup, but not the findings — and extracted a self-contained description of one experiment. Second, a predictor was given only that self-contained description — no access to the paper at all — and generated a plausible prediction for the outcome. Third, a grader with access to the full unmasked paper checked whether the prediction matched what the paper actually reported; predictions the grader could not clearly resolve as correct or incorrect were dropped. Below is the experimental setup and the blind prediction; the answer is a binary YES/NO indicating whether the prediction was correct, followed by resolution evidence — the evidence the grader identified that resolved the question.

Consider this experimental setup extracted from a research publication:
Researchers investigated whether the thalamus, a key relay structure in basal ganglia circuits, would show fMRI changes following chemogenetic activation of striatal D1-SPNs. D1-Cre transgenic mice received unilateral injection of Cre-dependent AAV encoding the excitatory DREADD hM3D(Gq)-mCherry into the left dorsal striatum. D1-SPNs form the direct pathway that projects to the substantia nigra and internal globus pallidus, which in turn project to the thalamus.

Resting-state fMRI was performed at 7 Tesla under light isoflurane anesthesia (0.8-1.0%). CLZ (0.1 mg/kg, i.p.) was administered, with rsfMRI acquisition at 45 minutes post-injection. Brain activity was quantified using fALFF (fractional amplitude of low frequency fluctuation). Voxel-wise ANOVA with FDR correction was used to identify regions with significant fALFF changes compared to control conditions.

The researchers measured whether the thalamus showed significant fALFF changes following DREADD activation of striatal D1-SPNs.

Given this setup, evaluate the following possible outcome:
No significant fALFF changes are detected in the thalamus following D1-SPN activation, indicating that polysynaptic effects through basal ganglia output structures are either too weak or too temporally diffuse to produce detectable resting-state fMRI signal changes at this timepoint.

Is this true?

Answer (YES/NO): NO